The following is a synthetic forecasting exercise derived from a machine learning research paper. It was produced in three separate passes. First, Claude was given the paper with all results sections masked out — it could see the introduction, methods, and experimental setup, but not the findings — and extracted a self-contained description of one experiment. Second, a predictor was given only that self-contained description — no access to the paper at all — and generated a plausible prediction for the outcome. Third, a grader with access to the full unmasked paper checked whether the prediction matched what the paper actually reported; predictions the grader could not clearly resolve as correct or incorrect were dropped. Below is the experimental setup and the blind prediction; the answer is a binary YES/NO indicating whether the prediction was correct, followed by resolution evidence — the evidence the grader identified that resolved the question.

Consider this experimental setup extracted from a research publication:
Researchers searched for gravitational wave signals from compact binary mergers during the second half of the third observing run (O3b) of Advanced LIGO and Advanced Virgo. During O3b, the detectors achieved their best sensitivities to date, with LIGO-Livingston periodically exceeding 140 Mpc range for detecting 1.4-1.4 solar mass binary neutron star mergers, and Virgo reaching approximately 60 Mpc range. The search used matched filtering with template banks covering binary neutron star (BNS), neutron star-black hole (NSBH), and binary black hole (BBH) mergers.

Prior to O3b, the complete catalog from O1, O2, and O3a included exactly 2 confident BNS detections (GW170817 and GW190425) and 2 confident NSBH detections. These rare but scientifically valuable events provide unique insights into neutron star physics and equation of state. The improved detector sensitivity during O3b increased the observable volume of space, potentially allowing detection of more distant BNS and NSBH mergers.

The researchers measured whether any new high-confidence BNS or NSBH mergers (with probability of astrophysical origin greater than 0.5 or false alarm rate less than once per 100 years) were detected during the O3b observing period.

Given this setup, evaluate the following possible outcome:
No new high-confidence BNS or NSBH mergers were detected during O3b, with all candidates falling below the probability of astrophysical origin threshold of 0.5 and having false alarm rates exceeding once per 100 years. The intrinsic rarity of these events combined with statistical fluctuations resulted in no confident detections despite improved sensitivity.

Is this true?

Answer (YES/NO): YES